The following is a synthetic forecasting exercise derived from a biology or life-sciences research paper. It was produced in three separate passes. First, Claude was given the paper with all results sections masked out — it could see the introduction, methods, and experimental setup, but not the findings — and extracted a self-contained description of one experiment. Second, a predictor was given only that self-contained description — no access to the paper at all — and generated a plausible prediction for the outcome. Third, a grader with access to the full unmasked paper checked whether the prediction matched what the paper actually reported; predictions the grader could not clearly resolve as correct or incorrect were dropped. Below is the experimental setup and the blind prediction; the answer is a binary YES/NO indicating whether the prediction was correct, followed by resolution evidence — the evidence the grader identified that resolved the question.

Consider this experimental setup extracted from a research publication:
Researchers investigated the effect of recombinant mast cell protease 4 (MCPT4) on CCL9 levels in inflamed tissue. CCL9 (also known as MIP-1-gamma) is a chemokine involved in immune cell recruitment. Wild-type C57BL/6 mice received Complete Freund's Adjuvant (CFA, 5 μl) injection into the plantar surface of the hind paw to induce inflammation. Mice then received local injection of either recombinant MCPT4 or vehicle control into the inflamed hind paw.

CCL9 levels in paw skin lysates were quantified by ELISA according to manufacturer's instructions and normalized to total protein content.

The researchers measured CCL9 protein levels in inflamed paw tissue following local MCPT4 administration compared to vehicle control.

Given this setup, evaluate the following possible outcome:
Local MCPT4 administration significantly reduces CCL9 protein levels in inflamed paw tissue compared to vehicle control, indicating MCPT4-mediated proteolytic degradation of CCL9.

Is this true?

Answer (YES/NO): YES